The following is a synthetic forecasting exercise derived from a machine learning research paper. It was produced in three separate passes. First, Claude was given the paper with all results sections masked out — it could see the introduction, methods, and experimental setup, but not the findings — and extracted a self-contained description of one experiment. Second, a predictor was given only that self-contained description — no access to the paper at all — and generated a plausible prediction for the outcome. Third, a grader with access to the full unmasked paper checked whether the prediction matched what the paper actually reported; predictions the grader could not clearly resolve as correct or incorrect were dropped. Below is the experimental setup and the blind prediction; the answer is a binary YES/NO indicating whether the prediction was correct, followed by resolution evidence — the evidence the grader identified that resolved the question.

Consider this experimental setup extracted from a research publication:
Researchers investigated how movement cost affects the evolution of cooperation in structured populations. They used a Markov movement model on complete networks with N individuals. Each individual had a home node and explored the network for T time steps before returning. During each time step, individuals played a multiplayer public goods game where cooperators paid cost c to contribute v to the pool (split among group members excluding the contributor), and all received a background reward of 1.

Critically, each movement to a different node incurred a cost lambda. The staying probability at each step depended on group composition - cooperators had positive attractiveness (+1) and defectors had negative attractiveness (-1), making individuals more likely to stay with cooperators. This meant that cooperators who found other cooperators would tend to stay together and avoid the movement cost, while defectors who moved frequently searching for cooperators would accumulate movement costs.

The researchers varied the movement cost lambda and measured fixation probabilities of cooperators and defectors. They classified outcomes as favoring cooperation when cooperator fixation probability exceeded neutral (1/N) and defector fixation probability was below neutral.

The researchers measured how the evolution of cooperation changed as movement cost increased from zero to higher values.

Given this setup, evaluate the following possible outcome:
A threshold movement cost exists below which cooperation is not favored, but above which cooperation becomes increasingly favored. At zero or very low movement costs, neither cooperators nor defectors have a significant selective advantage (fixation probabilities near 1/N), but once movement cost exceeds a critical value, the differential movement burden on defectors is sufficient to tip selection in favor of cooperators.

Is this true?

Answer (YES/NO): NO